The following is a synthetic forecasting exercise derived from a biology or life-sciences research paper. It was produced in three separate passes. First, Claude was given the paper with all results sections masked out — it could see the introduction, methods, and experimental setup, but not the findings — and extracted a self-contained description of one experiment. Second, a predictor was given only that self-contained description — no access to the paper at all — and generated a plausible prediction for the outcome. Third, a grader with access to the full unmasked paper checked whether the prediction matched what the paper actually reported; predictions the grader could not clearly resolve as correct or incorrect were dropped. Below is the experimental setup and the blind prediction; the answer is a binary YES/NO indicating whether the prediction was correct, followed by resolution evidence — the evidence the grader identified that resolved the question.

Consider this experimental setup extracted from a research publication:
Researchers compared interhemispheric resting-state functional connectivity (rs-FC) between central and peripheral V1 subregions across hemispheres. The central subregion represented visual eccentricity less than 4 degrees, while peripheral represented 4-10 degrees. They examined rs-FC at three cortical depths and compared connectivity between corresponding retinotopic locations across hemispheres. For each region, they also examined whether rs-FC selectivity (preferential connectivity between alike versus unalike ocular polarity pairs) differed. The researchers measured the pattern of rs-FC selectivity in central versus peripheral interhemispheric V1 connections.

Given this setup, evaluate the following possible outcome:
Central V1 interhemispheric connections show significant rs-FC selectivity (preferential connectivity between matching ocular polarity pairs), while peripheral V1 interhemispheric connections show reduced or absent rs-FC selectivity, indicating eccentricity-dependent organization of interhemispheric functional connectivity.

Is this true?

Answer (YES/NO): NO